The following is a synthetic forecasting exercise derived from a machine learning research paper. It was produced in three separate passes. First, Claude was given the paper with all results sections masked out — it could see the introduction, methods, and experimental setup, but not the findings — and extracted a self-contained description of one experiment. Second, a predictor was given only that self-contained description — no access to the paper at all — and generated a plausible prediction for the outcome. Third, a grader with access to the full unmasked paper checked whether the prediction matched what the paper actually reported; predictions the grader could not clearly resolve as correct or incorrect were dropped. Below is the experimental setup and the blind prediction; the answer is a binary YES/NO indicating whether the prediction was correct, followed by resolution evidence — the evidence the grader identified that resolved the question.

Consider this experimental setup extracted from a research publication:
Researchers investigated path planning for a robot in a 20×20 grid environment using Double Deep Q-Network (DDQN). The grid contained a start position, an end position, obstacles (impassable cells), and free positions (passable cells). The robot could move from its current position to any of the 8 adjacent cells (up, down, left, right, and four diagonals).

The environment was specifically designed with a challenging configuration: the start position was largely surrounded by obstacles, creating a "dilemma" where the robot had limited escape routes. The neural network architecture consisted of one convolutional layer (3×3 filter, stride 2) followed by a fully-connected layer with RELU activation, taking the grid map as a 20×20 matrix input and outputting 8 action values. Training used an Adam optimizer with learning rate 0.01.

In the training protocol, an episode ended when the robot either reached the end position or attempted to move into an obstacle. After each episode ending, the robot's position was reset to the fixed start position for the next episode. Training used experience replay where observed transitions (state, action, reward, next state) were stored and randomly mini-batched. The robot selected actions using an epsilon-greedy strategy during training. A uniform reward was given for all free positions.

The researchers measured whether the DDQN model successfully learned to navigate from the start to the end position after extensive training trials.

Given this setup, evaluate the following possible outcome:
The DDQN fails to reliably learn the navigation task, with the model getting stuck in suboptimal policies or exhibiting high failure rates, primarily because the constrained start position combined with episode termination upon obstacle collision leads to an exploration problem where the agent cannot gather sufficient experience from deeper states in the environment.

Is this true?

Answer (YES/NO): YES